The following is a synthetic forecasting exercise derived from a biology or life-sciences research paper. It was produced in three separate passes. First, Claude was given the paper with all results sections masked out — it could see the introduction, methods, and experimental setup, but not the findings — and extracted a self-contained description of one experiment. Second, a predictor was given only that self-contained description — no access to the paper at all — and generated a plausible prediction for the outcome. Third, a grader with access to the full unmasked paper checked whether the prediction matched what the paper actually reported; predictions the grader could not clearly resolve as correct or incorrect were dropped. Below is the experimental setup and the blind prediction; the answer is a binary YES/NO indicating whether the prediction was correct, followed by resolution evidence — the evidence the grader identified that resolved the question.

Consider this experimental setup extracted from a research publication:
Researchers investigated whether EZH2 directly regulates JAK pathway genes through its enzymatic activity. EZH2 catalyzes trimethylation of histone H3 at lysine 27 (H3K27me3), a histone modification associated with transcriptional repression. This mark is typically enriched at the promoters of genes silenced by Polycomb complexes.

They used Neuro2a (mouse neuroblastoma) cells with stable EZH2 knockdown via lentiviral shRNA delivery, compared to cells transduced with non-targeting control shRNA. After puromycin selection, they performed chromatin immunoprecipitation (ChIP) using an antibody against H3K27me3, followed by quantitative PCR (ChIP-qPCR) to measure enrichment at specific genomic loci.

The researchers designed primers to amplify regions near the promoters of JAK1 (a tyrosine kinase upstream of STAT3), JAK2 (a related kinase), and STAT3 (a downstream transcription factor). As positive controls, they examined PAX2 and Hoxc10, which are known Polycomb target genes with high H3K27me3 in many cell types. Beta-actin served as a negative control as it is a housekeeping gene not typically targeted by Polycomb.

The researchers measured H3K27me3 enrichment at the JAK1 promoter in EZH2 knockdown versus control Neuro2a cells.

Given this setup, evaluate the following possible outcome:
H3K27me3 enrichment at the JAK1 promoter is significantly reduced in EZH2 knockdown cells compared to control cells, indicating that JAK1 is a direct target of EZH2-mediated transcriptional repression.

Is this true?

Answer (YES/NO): YES